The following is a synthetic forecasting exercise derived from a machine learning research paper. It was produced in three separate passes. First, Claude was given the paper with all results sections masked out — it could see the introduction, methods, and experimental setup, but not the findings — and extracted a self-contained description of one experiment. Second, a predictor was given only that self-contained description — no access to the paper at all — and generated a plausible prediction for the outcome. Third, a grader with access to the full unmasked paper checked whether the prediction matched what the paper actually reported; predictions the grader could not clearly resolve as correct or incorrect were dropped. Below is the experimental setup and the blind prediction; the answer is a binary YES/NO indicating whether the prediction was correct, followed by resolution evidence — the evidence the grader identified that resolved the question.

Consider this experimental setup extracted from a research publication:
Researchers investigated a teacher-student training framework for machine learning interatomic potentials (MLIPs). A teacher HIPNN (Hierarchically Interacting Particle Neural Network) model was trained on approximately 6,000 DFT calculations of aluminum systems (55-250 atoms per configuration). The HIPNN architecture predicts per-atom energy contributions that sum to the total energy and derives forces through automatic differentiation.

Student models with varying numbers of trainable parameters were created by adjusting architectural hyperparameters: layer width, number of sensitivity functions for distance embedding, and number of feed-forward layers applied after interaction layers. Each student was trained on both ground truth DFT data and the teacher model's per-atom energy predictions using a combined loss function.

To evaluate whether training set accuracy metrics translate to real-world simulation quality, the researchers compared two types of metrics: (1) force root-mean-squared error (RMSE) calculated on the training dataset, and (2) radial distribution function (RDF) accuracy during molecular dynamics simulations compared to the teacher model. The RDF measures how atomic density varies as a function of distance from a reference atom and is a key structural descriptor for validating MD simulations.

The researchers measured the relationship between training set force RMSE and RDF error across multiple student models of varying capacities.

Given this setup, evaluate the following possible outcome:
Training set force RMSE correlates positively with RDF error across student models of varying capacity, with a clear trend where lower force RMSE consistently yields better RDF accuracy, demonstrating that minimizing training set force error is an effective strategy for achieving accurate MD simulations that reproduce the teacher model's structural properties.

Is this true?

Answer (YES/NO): YES